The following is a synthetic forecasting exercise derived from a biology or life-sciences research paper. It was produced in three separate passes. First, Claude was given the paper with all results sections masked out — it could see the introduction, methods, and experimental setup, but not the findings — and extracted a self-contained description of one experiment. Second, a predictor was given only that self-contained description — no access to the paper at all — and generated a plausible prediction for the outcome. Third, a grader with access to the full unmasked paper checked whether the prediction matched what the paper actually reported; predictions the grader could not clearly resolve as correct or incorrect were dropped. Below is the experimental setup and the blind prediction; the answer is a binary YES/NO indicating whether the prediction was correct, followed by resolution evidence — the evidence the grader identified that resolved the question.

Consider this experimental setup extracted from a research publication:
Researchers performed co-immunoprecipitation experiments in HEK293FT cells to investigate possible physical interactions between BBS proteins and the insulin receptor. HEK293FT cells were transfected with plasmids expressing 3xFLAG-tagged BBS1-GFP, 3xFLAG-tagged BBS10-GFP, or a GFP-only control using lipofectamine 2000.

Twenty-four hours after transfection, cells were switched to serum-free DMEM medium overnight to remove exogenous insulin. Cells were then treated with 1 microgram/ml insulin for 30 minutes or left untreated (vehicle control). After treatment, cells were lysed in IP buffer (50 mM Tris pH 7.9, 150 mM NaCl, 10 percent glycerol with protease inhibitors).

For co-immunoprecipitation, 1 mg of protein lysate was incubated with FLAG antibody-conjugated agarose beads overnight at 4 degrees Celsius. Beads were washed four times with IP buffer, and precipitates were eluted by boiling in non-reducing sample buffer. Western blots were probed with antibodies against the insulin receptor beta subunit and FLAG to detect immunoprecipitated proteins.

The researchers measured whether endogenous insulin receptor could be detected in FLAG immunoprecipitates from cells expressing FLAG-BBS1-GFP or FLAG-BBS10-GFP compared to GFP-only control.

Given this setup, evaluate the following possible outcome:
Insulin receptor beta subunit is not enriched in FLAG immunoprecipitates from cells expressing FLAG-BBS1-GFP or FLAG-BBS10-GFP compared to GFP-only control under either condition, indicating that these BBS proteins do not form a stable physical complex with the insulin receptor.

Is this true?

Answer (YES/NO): NO